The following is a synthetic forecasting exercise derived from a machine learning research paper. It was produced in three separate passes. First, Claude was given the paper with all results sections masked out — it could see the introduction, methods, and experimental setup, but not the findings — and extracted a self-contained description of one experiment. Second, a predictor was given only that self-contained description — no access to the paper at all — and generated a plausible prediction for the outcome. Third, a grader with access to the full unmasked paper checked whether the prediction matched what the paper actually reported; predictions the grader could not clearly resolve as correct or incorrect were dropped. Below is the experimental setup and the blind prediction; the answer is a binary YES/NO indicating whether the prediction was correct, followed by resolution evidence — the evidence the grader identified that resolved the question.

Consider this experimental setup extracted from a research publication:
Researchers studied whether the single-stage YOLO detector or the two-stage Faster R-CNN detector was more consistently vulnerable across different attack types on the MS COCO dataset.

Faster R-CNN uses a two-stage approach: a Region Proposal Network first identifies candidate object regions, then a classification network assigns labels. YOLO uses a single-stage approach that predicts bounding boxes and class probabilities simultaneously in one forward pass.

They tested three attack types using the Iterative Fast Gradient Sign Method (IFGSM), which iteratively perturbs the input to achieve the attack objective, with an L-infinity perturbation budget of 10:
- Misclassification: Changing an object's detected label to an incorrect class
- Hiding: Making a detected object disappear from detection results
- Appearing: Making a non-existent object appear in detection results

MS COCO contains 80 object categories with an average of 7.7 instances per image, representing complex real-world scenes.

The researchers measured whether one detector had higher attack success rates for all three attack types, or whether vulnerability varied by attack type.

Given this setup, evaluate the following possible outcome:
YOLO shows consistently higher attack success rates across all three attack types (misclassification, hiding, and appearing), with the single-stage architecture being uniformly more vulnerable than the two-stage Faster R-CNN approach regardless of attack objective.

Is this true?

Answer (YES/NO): NO